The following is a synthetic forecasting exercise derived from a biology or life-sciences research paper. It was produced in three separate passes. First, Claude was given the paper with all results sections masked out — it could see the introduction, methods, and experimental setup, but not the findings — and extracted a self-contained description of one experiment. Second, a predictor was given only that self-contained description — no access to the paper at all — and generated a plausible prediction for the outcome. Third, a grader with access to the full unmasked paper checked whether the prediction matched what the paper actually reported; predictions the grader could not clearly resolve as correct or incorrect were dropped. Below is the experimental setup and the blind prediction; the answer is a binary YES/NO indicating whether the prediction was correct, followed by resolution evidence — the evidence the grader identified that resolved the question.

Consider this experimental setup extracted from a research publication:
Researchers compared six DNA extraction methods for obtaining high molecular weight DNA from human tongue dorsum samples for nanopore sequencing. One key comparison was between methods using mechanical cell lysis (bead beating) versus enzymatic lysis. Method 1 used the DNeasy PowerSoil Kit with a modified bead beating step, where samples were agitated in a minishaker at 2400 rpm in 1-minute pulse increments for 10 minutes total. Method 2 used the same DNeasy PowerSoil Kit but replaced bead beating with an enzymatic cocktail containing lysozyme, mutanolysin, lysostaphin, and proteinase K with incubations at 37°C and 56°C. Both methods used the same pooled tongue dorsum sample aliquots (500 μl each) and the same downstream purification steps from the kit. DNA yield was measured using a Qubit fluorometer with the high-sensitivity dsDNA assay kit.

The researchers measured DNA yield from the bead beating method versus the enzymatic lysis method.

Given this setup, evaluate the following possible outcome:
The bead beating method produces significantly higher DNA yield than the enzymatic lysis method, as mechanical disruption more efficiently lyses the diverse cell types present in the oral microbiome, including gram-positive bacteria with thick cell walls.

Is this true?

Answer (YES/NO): NO